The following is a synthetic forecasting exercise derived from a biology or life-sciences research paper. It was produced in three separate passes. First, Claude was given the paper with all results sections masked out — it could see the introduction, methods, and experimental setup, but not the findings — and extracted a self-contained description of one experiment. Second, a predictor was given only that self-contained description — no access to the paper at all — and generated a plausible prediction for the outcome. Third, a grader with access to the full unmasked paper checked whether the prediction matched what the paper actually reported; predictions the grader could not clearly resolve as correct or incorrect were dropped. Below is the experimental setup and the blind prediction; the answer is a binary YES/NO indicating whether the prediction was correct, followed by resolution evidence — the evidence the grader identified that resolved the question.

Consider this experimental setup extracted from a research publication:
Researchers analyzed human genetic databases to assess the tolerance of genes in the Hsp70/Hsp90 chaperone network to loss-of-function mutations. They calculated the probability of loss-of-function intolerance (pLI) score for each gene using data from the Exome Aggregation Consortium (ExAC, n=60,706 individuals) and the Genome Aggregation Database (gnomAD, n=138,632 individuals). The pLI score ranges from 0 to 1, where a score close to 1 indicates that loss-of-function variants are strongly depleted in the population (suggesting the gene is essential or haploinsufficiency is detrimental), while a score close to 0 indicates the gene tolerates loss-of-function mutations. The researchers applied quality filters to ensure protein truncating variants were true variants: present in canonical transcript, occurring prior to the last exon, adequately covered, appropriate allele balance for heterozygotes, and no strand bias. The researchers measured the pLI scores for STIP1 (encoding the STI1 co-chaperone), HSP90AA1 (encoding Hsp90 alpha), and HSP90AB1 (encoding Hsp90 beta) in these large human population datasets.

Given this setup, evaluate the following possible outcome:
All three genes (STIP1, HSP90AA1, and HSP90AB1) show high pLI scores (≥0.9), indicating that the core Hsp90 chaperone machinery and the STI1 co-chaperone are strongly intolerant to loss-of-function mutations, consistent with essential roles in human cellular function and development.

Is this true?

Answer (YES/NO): NO